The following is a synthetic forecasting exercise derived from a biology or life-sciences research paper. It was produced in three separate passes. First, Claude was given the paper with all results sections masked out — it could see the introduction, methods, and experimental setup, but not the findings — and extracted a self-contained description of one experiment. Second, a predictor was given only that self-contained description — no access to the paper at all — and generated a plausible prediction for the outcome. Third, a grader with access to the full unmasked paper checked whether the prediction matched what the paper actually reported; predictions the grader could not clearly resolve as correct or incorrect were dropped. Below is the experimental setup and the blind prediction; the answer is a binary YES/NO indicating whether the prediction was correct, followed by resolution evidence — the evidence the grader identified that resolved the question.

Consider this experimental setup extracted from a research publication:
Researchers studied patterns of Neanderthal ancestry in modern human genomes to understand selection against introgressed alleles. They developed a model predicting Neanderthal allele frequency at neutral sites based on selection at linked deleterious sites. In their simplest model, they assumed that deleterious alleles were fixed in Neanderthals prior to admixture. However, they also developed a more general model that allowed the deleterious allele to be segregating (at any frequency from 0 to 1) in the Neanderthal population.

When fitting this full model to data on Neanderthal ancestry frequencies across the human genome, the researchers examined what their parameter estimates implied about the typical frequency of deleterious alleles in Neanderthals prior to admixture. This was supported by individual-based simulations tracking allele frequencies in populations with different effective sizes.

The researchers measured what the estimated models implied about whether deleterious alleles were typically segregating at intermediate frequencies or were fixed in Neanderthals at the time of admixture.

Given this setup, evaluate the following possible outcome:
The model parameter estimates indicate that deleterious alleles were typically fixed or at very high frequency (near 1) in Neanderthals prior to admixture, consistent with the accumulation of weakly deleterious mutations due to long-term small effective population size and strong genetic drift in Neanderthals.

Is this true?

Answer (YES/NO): YES